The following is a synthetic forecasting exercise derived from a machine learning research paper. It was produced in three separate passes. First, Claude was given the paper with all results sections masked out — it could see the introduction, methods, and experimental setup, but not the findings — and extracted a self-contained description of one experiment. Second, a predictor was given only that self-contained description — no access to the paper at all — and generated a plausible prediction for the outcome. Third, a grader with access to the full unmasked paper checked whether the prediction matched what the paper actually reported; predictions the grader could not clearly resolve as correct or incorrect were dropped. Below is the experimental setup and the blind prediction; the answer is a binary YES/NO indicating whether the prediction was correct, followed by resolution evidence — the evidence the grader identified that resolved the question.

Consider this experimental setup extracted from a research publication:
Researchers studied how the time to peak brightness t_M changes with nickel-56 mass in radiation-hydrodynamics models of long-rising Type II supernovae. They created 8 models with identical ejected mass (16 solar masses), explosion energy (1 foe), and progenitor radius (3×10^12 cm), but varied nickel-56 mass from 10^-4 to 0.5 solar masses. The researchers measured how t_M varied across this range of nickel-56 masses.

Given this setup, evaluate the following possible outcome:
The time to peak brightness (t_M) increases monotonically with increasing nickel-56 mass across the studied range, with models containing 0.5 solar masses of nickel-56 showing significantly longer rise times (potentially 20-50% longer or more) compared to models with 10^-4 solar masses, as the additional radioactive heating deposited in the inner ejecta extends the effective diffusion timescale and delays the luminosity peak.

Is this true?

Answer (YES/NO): YES